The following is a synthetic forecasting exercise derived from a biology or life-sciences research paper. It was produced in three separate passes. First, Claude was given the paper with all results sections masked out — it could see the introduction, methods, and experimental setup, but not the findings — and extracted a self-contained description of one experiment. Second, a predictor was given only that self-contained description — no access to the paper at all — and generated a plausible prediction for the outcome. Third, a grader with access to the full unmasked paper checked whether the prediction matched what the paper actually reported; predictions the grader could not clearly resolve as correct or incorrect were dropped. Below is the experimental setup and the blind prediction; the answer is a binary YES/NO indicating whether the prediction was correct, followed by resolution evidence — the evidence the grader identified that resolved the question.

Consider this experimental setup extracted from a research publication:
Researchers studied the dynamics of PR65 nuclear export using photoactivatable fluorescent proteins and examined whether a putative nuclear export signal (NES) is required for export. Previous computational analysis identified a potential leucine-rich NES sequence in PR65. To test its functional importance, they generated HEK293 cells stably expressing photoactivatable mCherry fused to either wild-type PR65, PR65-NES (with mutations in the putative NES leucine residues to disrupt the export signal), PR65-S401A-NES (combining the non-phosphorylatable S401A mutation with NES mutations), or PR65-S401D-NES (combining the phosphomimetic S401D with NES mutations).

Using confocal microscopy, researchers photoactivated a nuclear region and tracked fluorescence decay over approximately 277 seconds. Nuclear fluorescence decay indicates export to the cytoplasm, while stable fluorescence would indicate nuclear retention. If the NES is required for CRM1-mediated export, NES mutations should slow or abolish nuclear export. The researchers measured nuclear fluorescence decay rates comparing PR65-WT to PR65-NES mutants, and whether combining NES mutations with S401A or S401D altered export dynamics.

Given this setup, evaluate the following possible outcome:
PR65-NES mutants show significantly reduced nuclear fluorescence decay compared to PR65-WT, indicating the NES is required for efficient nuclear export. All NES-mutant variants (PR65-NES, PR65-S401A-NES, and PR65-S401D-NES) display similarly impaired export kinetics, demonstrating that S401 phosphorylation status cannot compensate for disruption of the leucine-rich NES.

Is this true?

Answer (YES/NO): NO